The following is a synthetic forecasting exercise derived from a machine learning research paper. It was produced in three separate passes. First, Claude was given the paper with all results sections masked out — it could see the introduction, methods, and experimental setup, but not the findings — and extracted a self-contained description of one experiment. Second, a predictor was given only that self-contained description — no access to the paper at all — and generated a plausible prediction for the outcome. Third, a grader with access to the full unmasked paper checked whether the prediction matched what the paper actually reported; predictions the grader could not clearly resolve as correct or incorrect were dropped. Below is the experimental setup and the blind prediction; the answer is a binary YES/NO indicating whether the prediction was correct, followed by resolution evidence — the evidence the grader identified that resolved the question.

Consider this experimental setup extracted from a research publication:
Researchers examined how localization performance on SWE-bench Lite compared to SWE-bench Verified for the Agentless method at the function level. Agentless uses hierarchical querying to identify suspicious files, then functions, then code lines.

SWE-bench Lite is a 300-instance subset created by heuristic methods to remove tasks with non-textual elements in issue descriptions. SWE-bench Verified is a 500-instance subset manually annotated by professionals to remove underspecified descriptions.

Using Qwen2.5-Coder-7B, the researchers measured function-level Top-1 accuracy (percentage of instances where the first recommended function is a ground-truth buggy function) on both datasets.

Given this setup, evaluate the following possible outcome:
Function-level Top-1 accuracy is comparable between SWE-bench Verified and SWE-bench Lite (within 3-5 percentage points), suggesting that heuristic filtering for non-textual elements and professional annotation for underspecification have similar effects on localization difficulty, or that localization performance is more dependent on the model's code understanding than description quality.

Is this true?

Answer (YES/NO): NO